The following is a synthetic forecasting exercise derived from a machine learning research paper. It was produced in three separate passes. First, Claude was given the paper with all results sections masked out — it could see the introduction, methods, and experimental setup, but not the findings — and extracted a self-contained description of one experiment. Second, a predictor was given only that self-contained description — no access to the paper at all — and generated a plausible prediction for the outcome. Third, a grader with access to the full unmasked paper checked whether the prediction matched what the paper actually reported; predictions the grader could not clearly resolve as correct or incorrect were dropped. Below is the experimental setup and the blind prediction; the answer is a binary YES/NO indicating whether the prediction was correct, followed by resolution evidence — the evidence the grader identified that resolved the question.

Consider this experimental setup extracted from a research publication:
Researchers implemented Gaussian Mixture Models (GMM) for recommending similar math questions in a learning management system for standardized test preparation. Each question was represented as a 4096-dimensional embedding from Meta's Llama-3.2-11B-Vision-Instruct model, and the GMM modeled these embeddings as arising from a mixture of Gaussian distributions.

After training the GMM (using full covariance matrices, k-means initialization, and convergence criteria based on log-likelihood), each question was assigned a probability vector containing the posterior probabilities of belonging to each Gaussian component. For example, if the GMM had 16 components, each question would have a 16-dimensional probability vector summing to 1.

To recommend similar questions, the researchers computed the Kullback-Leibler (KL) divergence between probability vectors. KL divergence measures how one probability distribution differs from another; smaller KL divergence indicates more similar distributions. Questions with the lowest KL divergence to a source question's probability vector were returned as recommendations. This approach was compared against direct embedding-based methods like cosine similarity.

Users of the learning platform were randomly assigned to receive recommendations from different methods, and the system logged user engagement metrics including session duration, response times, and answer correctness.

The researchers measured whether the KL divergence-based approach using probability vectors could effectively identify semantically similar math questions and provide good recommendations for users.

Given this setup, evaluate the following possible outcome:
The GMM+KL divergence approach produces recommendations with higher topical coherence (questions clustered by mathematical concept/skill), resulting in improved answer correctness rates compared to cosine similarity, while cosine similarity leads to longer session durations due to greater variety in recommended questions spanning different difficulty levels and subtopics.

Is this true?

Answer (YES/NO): NO